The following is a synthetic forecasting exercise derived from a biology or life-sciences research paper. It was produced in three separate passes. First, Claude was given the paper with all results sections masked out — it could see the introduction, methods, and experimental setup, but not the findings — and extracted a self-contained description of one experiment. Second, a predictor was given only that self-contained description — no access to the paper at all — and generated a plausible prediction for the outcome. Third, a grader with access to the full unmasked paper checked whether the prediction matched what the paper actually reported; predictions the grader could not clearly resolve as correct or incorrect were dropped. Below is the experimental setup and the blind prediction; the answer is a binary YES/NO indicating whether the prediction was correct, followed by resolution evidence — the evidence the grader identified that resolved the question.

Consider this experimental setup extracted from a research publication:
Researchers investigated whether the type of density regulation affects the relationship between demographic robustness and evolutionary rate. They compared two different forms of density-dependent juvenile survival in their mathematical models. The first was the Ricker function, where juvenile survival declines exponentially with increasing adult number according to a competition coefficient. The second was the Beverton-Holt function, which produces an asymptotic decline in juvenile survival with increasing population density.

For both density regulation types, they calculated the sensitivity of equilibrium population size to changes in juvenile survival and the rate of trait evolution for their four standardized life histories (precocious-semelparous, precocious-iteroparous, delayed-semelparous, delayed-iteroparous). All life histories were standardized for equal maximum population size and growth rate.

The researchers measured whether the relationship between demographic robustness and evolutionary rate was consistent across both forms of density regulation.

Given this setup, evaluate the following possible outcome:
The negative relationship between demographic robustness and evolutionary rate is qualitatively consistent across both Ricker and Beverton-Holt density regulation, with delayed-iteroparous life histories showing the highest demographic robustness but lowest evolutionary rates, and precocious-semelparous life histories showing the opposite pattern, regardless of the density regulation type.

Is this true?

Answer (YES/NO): YES